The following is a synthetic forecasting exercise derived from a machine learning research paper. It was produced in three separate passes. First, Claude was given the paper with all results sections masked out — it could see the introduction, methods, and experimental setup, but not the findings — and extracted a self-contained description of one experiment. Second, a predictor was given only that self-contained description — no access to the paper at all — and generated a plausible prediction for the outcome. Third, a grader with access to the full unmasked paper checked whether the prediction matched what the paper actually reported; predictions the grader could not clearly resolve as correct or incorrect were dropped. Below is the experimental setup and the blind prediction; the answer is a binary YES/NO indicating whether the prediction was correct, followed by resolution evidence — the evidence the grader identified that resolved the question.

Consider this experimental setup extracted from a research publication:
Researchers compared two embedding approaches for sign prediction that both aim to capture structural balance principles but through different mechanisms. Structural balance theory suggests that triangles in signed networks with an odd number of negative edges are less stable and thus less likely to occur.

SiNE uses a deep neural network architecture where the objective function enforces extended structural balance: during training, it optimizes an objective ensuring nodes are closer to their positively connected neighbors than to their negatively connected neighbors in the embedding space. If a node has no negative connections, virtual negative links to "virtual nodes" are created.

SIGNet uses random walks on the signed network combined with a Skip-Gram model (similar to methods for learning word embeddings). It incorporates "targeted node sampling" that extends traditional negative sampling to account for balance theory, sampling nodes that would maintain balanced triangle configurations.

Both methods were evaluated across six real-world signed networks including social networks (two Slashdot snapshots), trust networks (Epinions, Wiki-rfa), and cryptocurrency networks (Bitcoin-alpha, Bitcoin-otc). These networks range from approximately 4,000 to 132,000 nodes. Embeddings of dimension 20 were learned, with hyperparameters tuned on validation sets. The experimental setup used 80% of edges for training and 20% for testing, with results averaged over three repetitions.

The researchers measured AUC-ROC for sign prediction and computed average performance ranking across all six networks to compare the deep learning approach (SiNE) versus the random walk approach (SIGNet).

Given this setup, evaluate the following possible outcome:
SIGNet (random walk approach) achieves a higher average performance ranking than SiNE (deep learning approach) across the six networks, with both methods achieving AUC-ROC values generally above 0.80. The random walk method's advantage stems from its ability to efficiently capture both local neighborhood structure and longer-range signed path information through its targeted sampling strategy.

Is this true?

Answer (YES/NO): YES